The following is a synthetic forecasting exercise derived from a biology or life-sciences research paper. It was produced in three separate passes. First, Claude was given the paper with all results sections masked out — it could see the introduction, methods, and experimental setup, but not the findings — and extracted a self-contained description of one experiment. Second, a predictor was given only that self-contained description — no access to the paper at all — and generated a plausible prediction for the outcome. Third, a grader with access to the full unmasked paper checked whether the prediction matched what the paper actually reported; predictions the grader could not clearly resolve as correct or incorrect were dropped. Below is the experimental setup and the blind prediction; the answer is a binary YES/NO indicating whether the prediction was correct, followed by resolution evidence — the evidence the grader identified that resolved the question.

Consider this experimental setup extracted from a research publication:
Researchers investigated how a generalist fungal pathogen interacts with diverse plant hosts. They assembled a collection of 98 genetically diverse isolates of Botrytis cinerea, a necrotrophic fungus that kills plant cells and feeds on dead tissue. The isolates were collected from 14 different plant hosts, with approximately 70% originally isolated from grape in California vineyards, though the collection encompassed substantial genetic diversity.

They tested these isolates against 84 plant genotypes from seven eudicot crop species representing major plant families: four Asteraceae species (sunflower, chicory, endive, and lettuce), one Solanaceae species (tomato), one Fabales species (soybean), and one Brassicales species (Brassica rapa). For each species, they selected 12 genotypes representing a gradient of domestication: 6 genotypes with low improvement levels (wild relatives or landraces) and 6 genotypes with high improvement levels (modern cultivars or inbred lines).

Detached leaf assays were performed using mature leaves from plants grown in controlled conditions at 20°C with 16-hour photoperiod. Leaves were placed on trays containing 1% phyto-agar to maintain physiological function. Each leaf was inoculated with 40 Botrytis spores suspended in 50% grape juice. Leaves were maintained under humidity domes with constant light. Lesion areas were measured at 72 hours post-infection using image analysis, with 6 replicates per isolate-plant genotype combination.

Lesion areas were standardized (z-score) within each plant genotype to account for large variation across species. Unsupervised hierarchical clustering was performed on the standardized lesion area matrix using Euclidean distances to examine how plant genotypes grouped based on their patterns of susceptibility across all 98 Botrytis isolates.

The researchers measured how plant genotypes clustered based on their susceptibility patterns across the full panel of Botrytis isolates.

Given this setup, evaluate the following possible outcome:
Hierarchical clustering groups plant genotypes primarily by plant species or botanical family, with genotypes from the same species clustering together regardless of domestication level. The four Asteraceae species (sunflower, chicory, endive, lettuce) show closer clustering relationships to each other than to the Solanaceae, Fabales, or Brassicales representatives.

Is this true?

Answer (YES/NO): NO